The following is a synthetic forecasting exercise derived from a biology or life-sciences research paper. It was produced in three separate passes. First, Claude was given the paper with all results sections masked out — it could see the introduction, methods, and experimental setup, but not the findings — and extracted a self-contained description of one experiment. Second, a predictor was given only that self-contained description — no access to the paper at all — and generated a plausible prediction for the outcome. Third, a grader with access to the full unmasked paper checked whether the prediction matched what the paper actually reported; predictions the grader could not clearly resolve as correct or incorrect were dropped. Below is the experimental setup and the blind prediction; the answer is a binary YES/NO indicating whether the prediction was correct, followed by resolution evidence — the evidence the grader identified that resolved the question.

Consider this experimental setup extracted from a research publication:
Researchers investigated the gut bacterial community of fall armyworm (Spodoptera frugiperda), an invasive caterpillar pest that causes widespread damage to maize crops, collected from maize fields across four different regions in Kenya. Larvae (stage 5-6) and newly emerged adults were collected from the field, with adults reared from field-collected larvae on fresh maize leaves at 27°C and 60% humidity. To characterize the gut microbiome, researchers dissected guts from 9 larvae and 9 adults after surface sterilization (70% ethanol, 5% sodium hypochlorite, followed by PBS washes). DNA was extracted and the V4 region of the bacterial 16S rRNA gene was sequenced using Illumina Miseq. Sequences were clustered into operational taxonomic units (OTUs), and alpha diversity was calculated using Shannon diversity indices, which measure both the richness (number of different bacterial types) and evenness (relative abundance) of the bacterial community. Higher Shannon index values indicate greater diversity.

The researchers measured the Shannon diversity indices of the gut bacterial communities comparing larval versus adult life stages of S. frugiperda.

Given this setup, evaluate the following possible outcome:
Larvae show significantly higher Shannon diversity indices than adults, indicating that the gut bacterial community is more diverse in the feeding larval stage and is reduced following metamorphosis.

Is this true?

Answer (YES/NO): NO